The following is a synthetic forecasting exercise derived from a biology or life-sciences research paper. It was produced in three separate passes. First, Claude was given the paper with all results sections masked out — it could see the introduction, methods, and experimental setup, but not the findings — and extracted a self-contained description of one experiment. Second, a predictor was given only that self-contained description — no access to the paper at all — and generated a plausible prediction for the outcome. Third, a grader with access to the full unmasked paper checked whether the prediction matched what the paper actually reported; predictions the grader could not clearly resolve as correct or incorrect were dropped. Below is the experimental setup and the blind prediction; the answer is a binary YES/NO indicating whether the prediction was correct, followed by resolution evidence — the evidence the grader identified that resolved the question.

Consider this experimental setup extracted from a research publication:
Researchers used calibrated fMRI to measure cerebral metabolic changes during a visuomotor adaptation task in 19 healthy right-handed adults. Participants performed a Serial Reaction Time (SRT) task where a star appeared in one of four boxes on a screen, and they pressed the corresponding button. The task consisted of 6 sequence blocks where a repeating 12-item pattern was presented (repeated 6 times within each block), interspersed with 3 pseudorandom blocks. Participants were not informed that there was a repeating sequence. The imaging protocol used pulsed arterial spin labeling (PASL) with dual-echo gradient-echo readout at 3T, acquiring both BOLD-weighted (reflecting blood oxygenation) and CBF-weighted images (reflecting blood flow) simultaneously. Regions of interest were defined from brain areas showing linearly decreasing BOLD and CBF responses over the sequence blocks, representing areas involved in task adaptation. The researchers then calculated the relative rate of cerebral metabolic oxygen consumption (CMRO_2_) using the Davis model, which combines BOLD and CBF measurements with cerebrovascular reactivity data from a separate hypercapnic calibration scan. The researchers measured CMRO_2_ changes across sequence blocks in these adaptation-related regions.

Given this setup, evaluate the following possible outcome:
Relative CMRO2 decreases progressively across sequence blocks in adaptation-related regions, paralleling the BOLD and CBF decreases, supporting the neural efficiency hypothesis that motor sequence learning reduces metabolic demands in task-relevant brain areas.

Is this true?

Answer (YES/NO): NO